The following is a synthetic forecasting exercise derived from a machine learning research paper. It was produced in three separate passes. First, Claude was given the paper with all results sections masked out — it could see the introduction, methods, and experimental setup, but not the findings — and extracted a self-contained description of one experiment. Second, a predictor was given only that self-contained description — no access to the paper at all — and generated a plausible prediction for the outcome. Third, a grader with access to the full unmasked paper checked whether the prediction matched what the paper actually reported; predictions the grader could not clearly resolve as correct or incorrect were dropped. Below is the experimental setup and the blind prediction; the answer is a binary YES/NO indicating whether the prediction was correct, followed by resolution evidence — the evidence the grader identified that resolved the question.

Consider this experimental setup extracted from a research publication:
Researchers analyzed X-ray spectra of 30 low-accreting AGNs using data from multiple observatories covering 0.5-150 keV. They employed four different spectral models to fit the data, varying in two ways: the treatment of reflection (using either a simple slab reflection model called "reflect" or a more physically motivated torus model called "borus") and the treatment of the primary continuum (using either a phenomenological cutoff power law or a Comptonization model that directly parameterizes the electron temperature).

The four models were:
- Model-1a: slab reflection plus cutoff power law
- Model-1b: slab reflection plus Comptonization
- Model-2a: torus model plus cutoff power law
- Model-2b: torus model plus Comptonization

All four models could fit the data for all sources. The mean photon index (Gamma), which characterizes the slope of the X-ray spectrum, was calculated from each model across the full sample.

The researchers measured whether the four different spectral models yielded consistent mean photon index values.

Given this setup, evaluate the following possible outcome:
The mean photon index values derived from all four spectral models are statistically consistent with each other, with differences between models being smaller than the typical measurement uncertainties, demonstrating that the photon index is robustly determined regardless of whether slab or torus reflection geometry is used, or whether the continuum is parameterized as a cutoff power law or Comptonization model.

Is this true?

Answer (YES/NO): YES